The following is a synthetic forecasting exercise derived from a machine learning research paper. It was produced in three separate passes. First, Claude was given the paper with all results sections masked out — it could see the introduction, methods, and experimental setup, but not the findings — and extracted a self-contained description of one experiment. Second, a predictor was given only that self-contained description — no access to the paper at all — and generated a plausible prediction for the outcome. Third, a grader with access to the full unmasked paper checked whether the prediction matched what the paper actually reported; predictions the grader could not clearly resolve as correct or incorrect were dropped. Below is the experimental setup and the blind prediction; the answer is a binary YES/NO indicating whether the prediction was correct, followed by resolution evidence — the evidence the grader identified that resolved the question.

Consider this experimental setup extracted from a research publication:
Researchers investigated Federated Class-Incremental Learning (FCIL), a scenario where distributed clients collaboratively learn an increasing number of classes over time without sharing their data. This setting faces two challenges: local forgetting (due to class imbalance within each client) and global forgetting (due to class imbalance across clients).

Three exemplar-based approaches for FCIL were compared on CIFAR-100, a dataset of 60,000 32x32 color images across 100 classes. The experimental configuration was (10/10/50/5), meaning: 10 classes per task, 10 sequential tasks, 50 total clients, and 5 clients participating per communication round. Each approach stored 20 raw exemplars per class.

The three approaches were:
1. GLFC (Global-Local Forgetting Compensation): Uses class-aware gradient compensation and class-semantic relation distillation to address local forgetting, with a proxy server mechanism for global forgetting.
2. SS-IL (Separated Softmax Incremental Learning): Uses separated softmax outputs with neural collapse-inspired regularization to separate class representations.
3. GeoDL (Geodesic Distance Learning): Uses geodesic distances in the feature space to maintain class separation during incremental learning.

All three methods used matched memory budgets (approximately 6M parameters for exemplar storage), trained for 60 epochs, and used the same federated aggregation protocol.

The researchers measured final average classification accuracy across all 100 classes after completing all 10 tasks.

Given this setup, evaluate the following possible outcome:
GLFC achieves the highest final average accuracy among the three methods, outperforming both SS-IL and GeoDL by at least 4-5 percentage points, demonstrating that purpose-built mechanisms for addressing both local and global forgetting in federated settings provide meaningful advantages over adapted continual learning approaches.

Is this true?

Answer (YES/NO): NO